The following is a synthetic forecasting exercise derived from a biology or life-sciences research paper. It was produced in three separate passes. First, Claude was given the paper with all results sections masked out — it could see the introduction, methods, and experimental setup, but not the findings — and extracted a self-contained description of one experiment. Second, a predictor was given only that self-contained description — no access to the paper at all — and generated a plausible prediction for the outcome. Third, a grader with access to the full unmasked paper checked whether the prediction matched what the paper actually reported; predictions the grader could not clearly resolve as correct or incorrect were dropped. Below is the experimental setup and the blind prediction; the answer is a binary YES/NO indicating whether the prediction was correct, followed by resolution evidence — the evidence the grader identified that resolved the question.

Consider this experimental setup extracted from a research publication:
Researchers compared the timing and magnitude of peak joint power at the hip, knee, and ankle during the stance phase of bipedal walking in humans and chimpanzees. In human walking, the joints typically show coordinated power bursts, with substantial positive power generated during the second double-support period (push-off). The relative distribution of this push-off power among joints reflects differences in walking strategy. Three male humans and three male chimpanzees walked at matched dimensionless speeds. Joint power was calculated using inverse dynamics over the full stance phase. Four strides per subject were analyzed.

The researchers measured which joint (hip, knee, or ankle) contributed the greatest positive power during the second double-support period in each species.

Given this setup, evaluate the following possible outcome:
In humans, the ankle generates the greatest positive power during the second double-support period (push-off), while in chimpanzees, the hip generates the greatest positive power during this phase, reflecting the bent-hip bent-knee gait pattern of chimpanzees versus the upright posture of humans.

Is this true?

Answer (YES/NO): NO